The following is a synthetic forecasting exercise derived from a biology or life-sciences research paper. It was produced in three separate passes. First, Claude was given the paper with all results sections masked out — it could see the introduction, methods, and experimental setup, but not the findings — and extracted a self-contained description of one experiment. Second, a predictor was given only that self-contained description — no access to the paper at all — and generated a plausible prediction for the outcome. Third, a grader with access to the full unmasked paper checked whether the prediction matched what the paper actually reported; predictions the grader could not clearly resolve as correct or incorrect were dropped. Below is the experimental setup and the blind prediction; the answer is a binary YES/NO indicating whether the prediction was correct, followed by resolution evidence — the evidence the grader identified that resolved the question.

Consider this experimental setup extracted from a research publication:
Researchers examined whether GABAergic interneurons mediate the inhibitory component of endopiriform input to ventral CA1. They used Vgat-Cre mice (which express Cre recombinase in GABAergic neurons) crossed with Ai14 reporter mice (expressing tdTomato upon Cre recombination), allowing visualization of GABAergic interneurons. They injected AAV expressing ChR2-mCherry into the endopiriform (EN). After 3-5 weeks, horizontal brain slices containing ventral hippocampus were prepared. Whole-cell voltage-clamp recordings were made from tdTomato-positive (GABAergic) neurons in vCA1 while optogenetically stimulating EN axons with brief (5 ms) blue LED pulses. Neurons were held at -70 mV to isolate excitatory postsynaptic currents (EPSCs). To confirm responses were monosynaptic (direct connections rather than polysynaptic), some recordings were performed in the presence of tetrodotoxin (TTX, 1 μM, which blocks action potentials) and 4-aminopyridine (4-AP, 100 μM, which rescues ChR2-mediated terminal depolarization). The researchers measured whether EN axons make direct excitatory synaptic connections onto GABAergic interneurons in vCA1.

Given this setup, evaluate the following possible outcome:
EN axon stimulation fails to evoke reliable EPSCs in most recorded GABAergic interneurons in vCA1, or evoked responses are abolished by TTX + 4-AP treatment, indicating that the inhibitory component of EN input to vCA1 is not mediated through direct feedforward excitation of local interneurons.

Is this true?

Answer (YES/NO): NO